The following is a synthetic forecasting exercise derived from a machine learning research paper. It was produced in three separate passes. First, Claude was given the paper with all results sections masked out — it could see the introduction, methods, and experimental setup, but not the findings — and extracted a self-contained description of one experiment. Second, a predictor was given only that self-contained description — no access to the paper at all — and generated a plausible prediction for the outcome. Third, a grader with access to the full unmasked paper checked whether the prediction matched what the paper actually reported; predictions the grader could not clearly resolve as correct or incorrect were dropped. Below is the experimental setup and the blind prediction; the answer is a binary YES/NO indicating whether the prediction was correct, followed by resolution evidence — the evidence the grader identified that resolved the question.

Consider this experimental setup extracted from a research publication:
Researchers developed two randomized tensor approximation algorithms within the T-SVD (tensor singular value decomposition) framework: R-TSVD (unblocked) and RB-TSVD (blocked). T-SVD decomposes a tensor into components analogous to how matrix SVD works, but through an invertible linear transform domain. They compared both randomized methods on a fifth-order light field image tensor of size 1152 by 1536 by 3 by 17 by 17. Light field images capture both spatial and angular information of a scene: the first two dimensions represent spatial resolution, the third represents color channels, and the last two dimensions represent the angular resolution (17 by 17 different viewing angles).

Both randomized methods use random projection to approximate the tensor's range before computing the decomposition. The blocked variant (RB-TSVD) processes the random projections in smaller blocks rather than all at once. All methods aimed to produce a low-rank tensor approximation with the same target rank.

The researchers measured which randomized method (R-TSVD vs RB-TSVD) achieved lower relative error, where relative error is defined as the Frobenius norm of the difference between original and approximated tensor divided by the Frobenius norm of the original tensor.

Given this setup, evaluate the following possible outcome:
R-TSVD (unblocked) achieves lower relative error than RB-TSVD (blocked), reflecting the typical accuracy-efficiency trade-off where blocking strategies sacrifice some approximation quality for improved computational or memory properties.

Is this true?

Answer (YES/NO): YES